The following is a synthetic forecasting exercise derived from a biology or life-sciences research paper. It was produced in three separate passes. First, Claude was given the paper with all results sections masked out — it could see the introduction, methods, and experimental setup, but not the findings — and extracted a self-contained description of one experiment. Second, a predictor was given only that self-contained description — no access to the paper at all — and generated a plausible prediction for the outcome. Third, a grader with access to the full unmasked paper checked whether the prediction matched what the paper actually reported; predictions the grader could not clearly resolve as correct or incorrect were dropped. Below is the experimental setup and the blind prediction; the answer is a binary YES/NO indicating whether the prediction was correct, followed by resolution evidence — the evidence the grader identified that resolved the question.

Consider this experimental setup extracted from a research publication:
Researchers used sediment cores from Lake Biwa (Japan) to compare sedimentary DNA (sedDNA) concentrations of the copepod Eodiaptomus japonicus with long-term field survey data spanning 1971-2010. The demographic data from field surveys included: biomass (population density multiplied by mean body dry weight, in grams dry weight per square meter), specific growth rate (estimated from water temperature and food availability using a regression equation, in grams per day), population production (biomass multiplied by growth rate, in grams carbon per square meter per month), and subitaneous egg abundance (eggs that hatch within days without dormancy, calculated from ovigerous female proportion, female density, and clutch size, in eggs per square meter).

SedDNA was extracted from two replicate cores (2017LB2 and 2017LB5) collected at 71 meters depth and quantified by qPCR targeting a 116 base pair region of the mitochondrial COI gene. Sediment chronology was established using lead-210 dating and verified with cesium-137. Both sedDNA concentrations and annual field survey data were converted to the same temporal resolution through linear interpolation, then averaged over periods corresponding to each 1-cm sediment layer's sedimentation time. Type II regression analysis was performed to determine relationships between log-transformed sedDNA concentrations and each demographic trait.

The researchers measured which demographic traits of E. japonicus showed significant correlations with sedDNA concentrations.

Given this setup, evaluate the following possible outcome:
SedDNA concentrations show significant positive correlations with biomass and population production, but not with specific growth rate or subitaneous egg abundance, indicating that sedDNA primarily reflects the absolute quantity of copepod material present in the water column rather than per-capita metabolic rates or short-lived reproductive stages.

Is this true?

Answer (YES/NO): NO